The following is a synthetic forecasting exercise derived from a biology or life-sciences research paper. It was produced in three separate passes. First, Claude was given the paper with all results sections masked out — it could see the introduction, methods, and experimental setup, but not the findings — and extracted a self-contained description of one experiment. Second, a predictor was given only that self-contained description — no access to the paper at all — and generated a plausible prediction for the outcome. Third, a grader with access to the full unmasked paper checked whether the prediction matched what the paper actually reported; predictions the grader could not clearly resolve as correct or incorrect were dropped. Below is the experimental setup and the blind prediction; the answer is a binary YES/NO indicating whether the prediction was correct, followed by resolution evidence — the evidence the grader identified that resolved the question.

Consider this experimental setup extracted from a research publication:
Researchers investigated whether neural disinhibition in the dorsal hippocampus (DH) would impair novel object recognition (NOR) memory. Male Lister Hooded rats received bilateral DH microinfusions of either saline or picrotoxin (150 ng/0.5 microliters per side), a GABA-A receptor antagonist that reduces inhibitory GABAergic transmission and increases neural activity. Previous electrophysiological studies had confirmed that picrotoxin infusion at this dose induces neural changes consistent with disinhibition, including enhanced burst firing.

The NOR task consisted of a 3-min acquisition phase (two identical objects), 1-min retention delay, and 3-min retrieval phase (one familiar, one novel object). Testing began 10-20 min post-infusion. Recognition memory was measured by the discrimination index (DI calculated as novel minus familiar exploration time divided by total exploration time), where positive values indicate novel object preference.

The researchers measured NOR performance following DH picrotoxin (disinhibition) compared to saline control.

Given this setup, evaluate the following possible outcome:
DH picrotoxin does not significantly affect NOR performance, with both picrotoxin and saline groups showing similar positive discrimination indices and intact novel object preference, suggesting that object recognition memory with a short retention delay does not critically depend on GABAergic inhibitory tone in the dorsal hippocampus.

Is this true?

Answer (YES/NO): NO